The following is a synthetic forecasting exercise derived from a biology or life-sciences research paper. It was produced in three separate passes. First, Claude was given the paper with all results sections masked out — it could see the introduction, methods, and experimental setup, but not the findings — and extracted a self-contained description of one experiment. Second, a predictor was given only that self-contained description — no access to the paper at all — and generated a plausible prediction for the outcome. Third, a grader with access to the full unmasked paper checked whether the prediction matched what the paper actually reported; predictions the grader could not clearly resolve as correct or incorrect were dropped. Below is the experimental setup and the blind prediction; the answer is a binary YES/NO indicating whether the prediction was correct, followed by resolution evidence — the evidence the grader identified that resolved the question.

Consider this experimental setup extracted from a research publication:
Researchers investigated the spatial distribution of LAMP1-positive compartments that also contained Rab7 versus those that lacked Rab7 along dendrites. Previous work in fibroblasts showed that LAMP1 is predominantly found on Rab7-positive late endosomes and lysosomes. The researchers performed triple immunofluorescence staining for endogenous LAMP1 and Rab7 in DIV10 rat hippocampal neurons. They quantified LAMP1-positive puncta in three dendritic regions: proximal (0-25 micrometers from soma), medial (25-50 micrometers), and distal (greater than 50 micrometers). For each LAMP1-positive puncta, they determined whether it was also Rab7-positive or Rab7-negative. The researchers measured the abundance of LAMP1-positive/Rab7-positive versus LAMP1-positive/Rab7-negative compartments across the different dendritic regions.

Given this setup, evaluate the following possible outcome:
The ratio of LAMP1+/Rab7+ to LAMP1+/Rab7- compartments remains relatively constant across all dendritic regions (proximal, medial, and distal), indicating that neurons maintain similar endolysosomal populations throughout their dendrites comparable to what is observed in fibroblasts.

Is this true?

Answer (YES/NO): NO